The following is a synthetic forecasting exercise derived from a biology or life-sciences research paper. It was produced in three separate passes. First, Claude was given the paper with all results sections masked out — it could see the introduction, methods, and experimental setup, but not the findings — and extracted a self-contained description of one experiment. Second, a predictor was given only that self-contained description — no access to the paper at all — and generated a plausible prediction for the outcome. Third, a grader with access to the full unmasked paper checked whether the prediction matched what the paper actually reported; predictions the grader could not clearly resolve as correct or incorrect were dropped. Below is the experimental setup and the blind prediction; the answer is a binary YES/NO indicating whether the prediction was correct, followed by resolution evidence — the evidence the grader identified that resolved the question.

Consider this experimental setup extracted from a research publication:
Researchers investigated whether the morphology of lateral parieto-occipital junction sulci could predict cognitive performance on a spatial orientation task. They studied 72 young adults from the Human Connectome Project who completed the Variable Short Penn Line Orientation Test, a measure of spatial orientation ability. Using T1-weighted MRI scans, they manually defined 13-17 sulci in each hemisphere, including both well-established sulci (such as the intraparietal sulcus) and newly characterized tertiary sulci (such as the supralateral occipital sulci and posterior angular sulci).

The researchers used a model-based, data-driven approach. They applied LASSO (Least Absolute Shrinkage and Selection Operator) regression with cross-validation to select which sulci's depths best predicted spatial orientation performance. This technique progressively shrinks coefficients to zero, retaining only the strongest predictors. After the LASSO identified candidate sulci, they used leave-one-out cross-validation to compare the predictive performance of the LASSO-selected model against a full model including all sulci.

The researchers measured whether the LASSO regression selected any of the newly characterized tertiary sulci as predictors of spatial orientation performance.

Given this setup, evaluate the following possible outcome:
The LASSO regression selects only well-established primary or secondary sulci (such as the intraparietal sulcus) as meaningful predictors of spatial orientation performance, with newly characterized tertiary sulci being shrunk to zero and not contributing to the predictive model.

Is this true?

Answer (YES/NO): NO